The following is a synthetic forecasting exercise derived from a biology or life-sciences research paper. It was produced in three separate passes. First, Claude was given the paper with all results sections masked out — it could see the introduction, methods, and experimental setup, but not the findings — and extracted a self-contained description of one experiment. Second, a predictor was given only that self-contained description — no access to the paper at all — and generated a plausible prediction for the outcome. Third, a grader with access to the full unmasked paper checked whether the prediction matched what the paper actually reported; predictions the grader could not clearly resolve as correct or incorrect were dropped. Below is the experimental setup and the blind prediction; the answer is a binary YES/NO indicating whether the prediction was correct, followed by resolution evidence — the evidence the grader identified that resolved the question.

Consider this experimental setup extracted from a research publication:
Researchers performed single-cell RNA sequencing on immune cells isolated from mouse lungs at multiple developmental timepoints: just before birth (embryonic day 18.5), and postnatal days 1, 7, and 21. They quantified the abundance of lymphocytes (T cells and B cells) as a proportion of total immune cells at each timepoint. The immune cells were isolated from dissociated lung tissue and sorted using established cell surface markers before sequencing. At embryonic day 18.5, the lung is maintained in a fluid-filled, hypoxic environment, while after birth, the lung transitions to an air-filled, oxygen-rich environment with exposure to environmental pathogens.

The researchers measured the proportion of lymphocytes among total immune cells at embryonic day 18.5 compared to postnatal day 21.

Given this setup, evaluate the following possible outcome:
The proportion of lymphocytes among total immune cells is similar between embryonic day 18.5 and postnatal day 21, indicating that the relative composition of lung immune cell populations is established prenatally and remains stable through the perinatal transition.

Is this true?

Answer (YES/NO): NO